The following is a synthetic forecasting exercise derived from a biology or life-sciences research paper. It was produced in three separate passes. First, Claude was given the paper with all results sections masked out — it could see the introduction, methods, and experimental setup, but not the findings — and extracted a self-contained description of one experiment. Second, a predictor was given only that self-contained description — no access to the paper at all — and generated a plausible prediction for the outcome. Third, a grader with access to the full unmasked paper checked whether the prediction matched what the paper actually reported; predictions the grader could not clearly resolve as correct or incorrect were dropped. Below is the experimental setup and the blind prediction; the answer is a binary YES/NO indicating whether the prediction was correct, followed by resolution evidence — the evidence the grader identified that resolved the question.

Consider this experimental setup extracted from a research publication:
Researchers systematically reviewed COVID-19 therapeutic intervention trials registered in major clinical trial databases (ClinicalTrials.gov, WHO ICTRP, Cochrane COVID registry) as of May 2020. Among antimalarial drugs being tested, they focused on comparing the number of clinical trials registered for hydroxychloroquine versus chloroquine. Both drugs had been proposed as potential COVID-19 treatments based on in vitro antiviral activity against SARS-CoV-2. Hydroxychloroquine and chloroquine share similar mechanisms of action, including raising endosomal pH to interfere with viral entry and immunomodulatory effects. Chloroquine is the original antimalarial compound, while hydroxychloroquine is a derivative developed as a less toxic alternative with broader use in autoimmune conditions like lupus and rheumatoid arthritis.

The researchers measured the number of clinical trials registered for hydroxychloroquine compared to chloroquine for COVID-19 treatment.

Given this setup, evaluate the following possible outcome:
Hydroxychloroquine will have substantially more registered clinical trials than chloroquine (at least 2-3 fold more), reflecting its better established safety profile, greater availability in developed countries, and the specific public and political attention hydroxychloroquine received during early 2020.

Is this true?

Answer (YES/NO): YES